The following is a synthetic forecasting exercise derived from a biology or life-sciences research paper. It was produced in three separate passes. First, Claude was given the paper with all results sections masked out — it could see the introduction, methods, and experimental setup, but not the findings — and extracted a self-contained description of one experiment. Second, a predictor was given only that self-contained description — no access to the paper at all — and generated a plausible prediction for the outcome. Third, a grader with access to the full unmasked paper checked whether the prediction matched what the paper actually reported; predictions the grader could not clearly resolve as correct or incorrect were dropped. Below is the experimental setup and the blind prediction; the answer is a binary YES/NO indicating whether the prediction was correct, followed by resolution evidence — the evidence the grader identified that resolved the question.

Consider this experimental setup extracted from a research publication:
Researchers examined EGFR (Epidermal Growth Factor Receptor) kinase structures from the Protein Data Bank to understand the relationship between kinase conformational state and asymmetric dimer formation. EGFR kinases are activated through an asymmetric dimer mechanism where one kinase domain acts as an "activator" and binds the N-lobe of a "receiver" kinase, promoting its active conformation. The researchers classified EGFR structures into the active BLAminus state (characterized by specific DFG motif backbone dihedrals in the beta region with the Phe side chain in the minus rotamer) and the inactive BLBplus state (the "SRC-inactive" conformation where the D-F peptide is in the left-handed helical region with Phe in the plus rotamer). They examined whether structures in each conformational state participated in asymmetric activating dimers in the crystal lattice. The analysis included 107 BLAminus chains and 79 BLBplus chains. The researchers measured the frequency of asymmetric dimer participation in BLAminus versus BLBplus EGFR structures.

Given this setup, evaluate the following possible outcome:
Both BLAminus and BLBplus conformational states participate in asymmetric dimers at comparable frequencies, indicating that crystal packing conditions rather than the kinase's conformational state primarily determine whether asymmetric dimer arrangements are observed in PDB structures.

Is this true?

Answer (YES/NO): NO